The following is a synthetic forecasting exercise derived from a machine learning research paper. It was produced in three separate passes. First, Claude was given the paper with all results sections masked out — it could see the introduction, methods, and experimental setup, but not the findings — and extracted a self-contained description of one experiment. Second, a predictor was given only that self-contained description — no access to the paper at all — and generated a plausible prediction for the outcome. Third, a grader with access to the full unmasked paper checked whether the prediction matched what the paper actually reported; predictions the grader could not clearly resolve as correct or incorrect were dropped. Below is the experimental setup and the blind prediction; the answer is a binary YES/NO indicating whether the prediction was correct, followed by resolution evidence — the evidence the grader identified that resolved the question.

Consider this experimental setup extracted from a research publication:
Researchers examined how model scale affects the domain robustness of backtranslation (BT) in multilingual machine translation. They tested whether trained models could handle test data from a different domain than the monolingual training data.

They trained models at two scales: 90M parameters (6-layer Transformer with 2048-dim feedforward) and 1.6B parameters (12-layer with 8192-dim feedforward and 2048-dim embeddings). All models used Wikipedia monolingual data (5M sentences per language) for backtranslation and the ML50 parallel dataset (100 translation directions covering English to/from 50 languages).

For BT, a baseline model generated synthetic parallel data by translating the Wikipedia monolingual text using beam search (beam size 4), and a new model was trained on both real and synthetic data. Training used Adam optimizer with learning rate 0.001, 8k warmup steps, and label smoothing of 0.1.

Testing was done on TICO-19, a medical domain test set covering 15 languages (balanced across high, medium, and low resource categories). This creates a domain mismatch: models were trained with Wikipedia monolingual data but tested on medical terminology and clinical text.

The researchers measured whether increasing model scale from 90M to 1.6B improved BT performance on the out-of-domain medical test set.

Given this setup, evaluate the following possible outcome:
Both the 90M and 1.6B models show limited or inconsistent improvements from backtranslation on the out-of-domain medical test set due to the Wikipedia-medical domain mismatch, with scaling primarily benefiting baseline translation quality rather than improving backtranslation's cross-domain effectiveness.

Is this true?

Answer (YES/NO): NO